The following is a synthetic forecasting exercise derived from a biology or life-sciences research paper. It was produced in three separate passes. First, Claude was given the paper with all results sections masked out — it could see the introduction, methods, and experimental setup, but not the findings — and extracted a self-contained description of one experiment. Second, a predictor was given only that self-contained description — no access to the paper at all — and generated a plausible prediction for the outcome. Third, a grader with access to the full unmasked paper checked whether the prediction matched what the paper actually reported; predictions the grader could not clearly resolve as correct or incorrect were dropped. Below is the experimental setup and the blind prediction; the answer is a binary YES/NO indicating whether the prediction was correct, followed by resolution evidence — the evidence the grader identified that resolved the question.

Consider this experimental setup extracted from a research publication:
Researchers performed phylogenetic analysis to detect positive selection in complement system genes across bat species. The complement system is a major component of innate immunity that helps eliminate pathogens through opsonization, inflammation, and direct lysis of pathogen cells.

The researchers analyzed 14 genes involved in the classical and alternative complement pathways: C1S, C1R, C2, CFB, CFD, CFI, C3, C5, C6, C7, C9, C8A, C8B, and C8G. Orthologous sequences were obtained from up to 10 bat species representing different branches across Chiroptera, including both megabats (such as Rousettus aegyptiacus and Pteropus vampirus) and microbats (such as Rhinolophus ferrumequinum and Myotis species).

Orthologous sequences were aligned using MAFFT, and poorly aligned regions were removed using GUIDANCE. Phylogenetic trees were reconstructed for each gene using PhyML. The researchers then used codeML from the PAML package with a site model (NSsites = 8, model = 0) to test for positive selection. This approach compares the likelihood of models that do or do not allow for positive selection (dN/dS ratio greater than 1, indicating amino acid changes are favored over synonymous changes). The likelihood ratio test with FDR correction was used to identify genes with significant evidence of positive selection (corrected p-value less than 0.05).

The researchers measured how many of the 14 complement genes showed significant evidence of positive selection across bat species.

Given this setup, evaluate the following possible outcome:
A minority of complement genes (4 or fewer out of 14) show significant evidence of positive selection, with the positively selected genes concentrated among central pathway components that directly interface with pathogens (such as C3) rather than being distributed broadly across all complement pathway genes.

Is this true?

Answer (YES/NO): NO